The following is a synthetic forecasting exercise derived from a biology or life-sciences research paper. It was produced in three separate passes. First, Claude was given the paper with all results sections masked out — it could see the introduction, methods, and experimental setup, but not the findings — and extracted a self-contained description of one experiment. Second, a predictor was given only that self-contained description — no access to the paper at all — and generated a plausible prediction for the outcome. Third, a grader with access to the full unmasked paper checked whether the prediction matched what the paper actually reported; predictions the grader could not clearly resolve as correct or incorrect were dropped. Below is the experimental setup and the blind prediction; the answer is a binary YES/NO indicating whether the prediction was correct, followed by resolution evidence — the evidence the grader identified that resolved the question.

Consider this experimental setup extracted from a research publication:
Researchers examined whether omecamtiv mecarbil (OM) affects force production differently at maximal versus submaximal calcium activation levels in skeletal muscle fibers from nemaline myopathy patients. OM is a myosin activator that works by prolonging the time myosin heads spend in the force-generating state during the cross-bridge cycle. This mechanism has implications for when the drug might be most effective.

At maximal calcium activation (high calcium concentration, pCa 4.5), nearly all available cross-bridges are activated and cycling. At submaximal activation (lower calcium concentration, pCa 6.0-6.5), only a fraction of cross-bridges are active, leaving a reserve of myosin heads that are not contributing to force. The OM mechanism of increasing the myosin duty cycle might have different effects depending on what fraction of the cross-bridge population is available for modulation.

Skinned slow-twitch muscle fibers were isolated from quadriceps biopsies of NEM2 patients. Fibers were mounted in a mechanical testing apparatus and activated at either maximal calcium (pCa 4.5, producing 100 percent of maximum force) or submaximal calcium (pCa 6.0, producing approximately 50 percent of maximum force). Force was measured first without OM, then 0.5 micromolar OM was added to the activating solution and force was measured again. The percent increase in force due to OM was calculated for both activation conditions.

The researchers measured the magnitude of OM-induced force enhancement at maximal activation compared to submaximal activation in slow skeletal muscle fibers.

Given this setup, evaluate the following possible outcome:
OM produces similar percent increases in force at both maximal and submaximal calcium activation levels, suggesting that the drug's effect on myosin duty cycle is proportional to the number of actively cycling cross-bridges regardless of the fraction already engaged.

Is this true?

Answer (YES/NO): NO